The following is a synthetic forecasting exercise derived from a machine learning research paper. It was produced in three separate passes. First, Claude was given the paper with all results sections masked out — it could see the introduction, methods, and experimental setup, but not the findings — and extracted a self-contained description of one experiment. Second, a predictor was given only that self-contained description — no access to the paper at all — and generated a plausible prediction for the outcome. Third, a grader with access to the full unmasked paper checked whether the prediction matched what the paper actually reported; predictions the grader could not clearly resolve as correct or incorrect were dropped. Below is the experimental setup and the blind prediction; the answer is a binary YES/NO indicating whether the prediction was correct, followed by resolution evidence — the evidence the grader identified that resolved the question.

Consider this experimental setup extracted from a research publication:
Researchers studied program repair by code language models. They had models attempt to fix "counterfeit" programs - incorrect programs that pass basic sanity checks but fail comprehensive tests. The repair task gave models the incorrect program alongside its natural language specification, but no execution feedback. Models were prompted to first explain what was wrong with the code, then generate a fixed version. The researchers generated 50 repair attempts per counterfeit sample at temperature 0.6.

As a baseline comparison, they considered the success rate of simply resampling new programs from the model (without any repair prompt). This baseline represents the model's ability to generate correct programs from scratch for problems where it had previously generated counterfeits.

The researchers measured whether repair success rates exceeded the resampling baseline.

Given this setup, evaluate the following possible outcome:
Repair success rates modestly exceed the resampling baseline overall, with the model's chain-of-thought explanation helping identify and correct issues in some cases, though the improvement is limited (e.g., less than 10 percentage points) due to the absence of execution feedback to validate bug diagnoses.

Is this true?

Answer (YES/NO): NO